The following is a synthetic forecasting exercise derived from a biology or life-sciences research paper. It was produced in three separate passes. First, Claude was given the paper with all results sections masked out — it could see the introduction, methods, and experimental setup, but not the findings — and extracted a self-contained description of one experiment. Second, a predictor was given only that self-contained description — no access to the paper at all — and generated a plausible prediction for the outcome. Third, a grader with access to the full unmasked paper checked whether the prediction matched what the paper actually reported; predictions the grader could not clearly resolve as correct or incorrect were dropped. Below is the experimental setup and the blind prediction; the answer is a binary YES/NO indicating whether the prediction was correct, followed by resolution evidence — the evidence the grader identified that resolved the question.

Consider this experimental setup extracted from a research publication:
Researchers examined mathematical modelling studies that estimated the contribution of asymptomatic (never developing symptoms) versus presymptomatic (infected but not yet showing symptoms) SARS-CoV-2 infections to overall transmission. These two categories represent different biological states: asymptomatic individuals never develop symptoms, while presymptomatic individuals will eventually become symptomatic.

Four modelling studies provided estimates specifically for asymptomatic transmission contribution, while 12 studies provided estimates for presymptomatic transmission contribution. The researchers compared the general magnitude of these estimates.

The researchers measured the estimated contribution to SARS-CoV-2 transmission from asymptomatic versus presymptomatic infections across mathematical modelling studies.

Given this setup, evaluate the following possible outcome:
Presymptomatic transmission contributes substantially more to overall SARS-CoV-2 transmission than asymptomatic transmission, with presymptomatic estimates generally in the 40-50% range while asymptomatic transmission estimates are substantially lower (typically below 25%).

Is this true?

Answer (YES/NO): YES